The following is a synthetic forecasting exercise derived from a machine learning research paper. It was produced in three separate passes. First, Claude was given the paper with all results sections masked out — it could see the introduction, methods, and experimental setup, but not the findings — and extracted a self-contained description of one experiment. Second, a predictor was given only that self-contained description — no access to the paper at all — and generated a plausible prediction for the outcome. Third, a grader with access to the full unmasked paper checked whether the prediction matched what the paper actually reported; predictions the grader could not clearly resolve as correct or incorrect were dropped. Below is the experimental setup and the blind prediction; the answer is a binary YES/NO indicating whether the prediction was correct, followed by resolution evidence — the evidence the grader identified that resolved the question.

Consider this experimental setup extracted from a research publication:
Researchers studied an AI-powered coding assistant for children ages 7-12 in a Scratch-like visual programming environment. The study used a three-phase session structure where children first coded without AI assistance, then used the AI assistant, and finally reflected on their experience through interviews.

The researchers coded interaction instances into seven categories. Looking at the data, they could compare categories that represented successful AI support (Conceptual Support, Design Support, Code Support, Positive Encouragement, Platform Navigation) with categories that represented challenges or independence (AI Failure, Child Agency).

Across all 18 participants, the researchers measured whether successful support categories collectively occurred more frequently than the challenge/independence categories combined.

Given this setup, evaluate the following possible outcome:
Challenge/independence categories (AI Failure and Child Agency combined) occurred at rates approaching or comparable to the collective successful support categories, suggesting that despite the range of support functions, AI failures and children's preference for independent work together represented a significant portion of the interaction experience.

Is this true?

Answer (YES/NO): NO